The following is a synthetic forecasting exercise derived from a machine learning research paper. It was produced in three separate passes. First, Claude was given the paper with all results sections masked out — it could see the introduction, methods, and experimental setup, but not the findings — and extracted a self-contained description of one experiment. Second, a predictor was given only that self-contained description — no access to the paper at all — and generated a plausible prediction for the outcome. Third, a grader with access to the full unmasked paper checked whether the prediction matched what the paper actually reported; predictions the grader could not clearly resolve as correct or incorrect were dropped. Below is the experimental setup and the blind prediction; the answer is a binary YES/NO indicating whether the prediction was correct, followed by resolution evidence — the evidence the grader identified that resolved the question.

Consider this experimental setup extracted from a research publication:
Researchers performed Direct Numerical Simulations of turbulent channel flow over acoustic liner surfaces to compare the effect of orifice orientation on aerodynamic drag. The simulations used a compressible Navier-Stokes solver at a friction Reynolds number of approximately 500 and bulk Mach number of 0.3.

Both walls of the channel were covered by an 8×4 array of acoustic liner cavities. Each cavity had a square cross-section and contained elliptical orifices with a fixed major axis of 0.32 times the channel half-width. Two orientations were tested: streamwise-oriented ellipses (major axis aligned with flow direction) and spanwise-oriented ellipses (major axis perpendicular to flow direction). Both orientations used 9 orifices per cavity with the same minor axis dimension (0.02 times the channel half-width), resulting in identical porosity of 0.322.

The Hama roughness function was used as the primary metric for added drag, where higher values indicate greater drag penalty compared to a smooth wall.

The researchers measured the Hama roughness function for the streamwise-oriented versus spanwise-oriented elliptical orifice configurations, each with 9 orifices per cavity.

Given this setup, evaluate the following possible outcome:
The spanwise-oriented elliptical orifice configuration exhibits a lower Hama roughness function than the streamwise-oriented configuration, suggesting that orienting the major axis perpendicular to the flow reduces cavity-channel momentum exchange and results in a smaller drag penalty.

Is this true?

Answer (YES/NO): NO